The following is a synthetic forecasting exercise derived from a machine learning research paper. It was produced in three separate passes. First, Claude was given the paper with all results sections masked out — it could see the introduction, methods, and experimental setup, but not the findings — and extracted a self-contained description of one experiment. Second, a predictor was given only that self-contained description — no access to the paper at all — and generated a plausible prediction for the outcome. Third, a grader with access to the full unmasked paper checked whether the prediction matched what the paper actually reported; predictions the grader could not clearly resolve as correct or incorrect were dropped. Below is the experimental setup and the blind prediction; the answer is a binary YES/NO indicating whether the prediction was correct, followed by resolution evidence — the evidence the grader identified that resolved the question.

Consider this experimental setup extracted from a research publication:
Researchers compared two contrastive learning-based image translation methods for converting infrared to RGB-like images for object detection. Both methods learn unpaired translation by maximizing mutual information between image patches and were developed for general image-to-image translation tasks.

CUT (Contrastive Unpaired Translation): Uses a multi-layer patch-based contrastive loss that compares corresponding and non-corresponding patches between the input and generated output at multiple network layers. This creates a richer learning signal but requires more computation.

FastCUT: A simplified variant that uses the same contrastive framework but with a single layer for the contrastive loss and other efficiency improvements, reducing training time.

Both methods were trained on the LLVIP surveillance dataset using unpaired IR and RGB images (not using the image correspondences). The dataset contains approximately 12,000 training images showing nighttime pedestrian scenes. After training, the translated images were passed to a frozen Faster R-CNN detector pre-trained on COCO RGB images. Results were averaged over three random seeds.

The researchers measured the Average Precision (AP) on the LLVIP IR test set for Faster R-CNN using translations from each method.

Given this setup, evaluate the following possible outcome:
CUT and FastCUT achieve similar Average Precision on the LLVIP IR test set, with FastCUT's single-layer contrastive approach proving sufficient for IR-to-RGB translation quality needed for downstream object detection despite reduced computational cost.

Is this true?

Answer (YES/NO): NO